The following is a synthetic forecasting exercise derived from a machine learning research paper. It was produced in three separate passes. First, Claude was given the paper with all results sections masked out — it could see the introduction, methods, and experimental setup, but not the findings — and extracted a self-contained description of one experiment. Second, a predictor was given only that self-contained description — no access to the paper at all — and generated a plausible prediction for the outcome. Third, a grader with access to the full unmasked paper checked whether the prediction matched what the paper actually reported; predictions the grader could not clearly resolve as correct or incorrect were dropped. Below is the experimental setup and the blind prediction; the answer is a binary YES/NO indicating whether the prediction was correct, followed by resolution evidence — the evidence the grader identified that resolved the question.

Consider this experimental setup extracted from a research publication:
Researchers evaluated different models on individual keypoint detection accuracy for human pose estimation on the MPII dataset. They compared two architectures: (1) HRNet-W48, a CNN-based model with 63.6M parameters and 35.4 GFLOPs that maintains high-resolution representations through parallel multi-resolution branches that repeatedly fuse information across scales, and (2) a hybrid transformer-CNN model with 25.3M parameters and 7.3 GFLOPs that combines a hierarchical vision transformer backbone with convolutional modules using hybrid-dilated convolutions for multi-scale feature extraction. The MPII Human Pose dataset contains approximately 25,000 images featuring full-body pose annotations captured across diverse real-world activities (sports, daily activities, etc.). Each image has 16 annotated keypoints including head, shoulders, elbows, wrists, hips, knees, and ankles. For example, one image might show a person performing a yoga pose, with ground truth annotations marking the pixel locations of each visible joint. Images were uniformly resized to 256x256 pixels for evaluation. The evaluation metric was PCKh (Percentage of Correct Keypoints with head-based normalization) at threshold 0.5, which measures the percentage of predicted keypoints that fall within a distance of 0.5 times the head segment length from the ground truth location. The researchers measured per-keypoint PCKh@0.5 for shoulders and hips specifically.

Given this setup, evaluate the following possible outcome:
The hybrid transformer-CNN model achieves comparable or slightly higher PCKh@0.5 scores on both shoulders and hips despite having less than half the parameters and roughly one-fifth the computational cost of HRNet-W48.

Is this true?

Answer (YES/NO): YES